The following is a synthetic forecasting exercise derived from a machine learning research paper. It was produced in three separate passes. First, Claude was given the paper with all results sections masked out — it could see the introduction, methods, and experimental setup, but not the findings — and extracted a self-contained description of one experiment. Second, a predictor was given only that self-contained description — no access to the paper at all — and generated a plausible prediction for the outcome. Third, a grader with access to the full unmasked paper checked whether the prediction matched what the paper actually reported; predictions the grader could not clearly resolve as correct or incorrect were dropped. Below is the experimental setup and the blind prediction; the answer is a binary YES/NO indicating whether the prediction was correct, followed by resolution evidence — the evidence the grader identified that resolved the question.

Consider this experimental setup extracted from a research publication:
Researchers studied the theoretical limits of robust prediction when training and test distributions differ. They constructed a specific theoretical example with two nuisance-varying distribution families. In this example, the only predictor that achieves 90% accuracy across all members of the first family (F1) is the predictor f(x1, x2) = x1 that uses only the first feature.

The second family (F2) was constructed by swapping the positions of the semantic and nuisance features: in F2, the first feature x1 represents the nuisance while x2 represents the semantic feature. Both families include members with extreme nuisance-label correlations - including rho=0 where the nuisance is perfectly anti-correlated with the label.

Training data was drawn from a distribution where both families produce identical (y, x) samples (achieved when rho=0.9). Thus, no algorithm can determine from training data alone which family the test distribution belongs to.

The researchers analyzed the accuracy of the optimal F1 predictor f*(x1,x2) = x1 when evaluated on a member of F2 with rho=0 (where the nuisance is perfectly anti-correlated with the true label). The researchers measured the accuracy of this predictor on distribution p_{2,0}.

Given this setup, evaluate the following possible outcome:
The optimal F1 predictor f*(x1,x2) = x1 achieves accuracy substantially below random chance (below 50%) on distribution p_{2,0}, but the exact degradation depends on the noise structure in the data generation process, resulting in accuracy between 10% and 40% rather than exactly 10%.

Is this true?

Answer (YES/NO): NO